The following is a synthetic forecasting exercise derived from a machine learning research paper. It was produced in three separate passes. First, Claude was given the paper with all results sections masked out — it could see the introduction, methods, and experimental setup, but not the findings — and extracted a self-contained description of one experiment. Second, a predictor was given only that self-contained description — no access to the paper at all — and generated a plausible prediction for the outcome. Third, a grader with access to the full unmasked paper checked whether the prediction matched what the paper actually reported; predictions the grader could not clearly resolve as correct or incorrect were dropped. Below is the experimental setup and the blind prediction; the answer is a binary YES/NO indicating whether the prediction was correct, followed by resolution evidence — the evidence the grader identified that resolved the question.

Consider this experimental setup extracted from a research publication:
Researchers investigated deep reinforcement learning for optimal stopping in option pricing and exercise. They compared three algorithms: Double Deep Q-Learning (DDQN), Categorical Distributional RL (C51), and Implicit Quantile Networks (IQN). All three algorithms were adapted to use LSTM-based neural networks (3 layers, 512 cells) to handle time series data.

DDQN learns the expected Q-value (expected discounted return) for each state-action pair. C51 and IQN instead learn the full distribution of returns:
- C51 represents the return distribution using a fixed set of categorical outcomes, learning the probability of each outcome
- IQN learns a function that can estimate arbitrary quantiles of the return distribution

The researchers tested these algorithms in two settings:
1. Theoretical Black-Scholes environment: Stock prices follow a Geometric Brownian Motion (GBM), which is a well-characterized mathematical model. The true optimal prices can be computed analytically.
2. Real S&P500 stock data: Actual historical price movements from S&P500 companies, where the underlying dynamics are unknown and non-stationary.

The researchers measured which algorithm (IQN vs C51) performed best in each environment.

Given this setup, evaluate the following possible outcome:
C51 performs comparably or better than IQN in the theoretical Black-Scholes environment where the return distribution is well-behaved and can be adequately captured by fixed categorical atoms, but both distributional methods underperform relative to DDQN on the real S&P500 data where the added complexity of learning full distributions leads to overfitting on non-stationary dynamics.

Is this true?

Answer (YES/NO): NO